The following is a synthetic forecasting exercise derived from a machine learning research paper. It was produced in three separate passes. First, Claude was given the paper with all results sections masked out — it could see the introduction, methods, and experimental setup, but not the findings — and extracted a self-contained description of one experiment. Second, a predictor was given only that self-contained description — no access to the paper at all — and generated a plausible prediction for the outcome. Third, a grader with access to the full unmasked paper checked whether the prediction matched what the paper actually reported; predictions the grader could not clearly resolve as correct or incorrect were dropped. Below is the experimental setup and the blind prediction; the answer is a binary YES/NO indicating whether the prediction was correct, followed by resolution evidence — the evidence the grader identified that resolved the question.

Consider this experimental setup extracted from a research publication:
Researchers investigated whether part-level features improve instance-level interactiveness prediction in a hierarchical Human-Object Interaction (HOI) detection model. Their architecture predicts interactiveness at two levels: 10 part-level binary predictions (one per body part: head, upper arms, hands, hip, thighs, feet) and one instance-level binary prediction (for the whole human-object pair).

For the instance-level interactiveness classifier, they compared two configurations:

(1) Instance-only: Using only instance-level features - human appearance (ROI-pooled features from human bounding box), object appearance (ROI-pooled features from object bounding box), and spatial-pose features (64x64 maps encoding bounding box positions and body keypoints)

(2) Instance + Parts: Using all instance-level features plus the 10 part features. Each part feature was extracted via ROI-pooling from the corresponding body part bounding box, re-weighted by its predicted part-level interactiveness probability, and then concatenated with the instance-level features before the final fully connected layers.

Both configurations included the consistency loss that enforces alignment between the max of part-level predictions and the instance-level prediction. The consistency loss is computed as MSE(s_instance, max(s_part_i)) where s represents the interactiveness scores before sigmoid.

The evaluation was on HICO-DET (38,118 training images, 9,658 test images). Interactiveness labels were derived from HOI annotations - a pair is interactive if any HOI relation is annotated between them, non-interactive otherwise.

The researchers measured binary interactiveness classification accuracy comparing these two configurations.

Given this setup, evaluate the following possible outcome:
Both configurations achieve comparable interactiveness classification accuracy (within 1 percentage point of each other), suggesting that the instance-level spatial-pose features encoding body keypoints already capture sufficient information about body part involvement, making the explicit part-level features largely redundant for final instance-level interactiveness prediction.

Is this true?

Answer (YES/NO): NO